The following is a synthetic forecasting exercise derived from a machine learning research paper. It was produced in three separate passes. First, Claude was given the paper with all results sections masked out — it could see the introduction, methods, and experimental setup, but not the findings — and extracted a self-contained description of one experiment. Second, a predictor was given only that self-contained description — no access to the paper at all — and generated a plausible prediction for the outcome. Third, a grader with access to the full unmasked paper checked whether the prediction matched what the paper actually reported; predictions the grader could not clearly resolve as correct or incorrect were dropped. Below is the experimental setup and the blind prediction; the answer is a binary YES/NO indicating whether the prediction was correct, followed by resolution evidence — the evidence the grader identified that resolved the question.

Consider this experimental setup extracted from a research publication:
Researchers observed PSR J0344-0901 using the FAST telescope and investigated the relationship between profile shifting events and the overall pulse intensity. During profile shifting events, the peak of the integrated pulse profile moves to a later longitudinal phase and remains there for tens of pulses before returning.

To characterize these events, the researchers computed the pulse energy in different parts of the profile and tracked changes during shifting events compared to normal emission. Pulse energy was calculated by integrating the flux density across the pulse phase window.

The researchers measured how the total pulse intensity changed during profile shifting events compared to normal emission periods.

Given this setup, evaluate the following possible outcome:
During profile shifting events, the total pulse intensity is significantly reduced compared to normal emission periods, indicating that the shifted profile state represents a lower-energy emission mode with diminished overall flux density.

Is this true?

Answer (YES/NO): NO